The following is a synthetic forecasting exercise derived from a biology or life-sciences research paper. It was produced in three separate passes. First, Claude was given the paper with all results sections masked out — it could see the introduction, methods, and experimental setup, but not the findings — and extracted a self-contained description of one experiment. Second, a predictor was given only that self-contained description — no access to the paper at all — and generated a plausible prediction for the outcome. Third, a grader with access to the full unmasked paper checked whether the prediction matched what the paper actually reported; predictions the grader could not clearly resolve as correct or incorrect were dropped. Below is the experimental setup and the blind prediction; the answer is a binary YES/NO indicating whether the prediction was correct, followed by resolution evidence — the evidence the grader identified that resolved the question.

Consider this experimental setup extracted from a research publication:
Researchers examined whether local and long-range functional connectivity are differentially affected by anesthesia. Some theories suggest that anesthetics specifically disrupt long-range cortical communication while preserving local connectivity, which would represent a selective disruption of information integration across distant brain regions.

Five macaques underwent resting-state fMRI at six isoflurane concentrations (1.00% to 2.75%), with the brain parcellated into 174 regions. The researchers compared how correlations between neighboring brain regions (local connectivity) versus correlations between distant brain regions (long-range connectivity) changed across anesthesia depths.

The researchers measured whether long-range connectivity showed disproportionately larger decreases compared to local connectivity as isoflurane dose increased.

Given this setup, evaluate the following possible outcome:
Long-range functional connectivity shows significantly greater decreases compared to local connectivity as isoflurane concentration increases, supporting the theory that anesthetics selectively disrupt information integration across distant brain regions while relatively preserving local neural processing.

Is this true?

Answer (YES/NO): NO